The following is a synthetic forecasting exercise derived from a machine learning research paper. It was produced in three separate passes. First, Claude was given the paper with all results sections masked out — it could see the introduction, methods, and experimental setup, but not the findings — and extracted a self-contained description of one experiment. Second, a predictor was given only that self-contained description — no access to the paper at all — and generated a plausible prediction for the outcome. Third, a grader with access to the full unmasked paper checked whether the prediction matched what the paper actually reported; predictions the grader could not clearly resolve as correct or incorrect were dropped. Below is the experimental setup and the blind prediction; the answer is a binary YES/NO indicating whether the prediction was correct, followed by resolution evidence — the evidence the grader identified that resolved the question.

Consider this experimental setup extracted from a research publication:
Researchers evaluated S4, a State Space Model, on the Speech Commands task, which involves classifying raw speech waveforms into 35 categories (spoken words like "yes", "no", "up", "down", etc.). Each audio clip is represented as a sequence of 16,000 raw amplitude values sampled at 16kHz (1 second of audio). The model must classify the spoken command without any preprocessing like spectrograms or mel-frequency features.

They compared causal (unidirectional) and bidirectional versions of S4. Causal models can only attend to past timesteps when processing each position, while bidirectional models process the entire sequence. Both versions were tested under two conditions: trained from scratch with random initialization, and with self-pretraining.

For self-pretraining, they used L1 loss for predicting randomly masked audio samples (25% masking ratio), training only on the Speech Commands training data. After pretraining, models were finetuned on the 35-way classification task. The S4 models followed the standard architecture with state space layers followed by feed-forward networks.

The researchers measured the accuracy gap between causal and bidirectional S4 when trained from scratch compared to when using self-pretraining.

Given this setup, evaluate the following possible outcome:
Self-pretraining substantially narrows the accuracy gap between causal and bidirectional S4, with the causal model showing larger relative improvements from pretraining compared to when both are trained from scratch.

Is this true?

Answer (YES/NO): YES